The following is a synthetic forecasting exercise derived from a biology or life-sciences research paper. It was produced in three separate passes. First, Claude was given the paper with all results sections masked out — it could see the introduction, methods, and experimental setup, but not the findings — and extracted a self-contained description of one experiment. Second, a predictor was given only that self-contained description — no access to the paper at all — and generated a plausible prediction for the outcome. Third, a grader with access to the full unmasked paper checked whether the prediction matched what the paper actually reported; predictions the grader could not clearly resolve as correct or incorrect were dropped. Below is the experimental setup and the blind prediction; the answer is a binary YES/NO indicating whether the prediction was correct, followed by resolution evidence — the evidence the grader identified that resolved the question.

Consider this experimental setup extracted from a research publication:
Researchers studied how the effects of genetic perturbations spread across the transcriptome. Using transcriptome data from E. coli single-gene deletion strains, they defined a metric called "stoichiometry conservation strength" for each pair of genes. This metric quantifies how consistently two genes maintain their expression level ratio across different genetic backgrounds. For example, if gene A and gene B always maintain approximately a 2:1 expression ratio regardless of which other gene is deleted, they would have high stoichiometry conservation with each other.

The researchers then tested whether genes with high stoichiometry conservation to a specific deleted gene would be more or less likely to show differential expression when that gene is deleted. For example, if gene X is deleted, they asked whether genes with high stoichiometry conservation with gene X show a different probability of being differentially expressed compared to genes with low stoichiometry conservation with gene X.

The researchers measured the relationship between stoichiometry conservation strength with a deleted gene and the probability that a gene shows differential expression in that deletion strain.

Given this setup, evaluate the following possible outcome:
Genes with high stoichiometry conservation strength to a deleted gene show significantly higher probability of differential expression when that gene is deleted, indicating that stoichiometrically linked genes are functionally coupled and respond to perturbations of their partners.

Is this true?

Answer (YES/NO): YES